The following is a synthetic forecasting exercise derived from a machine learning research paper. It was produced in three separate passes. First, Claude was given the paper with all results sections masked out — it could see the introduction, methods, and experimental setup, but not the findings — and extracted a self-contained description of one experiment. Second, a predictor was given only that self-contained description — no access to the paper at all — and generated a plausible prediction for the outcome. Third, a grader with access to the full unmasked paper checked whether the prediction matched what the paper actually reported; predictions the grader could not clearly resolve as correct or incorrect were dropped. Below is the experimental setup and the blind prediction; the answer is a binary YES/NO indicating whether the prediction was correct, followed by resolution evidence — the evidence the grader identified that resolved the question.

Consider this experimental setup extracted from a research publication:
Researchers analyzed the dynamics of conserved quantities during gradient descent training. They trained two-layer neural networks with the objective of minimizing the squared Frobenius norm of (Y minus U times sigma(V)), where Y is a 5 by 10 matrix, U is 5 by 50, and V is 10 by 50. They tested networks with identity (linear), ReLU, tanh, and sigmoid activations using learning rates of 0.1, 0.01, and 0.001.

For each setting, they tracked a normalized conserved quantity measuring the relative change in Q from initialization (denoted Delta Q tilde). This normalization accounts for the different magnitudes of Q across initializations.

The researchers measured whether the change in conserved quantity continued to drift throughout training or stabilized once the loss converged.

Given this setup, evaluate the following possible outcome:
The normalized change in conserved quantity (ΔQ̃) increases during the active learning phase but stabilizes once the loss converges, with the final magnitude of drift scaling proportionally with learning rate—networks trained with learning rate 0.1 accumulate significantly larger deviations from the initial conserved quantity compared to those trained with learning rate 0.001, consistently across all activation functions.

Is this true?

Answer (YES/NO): NO